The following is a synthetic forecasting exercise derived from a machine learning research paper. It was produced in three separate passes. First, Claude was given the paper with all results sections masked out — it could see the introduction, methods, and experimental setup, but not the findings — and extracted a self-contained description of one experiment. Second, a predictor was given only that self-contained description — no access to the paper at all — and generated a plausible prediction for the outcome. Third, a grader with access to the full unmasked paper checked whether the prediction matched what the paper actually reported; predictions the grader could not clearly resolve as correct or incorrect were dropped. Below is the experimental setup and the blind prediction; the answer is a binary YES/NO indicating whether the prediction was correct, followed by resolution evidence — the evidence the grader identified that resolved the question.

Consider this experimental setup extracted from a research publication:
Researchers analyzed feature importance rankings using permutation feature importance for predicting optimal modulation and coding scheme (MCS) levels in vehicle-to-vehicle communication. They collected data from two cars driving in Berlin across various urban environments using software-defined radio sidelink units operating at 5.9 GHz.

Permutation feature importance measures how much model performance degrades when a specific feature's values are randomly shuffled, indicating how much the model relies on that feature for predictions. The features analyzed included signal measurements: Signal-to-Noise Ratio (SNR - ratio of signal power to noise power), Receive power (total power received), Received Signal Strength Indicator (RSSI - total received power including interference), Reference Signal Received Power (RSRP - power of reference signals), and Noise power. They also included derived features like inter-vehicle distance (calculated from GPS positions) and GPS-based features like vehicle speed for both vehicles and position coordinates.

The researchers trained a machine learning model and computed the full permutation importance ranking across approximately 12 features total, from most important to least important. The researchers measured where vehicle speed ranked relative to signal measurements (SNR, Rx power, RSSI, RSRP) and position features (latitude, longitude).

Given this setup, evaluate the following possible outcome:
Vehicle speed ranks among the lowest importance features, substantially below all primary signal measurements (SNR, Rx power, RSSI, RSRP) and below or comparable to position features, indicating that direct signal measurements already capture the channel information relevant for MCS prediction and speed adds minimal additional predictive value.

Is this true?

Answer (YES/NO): NO